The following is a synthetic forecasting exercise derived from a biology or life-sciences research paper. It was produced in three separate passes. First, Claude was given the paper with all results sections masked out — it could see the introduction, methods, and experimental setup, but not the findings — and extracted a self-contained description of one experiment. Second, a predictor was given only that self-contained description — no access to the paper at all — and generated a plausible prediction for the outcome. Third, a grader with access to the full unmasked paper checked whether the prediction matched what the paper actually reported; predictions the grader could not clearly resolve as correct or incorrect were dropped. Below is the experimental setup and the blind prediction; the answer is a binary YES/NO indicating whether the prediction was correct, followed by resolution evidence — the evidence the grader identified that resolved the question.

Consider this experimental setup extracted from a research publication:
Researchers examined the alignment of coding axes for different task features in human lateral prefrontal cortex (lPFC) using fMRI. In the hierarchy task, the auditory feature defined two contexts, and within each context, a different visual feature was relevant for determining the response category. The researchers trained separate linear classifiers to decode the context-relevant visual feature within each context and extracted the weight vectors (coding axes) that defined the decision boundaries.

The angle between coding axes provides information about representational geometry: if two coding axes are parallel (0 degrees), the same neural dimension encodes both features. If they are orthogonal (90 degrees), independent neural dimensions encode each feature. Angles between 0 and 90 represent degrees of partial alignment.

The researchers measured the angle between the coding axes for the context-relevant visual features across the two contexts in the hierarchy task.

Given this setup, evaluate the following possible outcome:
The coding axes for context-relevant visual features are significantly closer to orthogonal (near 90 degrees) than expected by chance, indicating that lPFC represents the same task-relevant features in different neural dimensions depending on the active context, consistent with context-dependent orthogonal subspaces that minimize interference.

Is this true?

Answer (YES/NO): YES